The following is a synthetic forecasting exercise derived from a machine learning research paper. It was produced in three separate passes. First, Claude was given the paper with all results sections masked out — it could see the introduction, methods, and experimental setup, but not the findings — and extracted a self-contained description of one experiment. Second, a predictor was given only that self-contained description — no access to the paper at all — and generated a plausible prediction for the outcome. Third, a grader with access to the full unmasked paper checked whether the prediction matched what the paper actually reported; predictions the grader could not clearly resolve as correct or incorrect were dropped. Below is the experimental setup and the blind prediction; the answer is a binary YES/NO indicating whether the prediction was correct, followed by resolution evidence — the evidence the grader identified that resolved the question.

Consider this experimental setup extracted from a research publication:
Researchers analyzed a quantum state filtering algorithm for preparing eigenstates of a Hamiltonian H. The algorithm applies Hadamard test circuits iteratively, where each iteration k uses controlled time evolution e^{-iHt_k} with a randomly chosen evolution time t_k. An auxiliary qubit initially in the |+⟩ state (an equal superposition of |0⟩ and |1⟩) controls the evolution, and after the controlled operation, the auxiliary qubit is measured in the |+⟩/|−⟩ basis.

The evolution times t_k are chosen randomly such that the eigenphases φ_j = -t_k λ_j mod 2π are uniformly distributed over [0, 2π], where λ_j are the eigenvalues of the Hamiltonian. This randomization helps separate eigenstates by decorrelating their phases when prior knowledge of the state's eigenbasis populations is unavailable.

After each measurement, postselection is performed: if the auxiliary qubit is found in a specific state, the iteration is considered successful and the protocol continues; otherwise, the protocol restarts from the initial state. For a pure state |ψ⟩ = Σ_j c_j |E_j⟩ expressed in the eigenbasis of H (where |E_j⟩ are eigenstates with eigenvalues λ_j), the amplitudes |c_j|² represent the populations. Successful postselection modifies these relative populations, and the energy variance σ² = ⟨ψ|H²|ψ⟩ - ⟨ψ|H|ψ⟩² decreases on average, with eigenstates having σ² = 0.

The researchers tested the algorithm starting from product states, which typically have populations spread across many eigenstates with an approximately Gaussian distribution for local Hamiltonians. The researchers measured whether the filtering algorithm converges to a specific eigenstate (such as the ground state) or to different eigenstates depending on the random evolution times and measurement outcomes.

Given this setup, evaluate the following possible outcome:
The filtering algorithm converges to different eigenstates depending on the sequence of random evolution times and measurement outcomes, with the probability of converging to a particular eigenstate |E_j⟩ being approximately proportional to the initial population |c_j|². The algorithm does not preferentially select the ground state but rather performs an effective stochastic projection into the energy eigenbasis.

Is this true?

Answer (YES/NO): NO